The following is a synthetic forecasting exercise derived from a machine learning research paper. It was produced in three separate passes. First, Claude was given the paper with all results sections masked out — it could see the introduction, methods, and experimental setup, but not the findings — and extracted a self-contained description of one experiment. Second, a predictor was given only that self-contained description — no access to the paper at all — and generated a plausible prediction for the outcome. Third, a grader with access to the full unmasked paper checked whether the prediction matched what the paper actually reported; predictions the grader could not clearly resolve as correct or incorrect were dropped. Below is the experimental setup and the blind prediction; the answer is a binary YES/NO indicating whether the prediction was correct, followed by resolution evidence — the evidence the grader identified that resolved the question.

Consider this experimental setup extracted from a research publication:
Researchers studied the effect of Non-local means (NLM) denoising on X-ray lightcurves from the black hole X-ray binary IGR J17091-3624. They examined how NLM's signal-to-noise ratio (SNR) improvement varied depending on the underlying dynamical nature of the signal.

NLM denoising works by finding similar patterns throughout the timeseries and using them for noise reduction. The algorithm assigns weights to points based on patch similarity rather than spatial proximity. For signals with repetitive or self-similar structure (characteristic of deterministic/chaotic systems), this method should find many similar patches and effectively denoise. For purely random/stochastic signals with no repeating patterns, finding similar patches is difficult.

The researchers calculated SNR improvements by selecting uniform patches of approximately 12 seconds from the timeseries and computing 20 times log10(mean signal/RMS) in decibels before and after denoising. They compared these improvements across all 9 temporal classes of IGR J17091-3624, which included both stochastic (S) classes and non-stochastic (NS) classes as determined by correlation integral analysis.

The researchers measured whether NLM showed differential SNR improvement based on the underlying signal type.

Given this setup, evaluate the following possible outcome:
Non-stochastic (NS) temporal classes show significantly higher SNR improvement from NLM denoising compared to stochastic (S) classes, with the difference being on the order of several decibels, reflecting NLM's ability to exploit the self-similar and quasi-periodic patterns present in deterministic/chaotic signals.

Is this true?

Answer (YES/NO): YES